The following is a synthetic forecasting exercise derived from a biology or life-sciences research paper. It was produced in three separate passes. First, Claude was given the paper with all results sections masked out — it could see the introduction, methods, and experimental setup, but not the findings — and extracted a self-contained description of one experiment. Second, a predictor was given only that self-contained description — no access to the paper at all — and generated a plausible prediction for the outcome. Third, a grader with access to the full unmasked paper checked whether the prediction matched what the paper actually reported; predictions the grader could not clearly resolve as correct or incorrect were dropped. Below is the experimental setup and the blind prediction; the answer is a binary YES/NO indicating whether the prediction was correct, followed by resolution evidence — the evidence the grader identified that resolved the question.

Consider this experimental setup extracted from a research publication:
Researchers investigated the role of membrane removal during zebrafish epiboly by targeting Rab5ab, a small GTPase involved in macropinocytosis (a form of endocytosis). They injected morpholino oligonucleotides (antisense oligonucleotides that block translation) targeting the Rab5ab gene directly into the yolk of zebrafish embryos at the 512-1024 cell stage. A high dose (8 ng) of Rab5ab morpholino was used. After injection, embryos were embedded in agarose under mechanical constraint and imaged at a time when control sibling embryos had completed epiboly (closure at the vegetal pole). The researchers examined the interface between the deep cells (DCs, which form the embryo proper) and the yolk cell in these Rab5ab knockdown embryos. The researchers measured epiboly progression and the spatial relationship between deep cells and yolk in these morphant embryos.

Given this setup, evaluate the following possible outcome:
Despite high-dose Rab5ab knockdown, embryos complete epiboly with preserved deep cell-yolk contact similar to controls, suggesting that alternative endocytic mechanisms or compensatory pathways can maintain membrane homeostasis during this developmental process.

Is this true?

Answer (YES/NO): NO